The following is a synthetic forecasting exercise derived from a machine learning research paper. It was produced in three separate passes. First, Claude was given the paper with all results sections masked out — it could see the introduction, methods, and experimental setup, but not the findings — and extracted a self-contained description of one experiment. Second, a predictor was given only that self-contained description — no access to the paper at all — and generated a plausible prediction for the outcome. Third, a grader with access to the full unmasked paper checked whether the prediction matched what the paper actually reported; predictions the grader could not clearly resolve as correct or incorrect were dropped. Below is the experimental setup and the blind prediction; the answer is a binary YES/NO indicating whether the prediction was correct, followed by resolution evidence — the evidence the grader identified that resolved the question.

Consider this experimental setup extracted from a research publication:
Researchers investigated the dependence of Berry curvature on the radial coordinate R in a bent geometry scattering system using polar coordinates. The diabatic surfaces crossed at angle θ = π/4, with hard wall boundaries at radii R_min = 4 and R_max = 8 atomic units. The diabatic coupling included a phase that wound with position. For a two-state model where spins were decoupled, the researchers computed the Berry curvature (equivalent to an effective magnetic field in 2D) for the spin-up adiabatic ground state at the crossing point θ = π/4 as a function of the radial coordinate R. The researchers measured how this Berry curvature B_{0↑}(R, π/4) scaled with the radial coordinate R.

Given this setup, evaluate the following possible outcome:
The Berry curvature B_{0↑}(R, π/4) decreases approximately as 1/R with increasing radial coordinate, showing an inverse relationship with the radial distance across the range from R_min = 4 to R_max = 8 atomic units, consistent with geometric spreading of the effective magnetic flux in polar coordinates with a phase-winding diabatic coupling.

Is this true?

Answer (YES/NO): YES